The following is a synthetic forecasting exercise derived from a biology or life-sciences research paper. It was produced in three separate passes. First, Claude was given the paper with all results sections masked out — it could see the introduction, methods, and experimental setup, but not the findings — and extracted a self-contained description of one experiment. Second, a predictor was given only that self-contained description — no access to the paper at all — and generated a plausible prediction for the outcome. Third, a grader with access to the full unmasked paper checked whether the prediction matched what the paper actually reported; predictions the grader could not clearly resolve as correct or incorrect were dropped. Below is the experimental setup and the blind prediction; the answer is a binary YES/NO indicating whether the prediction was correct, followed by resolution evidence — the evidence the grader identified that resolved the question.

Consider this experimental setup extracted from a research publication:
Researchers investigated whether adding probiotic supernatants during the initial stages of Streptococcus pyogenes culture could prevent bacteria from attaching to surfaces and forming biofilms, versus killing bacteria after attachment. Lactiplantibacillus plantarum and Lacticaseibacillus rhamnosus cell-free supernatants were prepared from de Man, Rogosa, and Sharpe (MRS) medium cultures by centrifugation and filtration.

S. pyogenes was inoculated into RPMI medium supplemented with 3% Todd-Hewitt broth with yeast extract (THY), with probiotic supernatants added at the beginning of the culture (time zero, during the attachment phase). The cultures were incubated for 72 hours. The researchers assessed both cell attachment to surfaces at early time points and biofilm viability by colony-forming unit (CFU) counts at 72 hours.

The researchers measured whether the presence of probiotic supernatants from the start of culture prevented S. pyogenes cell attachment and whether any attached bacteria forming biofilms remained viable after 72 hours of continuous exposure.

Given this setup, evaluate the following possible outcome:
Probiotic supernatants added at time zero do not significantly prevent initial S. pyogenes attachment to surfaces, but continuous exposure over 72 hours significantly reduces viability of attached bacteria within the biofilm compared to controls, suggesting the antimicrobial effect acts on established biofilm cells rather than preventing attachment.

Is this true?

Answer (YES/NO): YES